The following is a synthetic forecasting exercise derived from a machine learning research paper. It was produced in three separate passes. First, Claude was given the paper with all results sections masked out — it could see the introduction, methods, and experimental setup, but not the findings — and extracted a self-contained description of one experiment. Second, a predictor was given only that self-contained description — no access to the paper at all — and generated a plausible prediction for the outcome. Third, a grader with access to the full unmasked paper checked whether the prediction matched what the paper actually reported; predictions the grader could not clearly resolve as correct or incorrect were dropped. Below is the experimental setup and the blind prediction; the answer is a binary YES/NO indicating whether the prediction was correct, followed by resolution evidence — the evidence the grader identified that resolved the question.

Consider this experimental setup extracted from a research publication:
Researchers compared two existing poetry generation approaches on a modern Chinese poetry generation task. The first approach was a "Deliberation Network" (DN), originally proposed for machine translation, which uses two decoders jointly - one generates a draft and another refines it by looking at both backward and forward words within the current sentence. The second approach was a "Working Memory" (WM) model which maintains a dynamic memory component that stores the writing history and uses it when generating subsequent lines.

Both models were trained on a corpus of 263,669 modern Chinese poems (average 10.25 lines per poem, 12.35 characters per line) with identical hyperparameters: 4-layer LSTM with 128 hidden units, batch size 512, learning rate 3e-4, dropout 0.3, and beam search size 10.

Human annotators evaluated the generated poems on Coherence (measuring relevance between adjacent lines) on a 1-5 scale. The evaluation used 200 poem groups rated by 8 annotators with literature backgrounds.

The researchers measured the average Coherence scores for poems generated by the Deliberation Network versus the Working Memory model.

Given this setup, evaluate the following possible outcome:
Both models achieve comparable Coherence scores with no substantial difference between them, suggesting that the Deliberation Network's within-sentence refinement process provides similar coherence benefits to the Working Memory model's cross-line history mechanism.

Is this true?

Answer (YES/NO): NO